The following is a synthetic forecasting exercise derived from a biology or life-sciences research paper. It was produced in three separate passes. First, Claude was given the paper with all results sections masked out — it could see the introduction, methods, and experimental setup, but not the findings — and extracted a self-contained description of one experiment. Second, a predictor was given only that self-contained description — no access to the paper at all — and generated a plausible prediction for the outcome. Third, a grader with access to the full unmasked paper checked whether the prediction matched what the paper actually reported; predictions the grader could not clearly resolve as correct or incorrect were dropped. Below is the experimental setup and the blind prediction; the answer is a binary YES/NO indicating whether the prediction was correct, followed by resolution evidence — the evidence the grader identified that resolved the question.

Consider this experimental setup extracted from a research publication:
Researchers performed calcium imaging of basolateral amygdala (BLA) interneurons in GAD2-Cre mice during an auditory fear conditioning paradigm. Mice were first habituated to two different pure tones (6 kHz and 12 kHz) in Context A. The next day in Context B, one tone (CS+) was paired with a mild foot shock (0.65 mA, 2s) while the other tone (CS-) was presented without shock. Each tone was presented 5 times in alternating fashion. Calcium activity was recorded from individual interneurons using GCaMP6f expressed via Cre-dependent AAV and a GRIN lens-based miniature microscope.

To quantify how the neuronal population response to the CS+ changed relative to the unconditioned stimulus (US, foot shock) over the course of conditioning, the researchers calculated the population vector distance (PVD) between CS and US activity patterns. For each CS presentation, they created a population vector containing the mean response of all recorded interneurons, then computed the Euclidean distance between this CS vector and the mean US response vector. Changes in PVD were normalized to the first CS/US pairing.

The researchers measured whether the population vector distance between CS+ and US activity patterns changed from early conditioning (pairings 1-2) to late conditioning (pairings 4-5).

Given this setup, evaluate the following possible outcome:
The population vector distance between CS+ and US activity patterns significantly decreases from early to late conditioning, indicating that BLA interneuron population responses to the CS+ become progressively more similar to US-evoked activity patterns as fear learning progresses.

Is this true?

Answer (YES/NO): YES